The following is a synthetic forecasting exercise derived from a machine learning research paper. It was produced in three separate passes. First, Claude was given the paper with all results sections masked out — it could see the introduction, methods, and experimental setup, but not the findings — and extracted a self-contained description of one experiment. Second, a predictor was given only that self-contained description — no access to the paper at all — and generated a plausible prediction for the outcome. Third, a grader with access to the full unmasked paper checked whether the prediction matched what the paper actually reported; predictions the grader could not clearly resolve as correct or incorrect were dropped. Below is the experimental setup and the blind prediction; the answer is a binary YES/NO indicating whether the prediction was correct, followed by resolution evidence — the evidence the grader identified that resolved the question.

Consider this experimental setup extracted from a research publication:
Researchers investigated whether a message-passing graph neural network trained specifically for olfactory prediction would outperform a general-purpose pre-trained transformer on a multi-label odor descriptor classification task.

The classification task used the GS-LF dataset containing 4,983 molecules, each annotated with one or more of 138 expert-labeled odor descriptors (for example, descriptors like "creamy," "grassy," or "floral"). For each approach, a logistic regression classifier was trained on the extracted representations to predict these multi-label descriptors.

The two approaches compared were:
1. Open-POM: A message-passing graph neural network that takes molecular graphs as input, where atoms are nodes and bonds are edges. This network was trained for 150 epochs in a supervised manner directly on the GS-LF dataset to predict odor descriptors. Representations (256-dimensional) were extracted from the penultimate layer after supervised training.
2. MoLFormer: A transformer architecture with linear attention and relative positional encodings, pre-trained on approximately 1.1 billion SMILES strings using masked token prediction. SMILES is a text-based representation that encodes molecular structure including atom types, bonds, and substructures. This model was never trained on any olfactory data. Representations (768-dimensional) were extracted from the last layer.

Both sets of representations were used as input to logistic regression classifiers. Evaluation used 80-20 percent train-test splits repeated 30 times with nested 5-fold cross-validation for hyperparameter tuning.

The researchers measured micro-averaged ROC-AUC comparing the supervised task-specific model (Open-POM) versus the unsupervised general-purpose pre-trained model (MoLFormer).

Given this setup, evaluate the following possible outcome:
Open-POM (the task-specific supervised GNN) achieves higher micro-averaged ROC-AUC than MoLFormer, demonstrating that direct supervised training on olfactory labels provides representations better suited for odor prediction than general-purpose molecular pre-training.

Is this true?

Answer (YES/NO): YES